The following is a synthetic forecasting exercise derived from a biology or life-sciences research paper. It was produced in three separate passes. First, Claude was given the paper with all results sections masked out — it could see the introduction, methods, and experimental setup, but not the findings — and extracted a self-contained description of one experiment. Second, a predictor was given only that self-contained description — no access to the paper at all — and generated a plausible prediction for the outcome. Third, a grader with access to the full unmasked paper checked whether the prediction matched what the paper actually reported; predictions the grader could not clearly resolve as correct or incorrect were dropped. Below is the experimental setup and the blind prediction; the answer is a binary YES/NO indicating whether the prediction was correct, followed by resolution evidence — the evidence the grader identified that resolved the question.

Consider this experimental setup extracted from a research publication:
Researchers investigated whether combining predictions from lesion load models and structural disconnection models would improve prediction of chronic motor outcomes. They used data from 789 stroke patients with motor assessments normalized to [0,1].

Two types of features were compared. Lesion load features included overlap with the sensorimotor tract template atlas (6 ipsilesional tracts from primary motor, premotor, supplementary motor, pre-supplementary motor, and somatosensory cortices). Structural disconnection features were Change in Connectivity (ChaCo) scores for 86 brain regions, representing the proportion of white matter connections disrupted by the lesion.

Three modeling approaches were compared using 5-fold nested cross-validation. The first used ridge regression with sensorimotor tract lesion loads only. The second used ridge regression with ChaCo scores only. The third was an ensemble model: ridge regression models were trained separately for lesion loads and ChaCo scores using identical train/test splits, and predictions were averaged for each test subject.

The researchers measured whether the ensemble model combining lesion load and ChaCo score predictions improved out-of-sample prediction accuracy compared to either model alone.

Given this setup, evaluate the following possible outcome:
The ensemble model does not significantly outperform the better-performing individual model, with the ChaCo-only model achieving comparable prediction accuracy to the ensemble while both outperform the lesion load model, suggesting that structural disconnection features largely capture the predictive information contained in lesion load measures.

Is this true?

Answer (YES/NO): NO